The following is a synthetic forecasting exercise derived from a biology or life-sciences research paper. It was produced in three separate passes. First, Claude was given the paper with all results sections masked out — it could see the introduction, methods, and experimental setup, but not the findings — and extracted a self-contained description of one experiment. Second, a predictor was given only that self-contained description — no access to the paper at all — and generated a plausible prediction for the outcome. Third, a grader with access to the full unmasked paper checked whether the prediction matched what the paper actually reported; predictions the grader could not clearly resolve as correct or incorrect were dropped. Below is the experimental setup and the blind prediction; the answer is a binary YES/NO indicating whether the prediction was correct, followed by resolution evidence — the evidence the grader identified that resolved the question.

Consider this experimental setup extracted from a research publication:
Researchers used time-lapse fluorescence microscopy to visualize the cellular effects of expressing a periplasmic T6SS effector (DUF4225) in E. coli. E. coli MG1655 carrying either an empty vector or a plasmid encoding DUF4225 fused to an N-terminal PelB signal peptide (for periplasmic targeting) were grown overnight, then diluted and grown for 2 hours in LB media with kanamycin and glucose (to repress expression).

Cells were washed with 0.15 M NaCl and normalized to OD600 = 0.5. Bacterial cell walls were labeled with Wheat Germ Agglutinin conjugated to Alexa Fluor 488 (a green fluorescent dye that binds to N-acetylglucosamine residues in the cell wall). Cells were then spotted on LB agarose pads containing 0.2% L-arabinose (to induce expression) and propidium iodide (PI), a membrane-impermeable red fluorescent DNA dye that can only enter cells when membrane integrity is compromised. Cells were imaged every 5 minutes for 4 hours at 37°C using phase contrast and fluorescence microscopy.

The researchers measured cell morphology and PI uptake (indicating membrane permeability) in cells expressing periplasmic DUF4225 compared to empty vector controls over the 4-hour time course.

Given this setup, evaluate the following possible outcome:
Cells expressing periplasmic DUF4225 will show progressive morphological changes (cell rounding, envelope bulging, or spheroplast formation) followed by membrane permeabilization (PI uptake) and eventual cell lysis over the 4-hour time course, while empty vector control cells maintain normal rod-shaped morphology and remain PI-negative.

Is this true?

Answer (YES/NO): YES